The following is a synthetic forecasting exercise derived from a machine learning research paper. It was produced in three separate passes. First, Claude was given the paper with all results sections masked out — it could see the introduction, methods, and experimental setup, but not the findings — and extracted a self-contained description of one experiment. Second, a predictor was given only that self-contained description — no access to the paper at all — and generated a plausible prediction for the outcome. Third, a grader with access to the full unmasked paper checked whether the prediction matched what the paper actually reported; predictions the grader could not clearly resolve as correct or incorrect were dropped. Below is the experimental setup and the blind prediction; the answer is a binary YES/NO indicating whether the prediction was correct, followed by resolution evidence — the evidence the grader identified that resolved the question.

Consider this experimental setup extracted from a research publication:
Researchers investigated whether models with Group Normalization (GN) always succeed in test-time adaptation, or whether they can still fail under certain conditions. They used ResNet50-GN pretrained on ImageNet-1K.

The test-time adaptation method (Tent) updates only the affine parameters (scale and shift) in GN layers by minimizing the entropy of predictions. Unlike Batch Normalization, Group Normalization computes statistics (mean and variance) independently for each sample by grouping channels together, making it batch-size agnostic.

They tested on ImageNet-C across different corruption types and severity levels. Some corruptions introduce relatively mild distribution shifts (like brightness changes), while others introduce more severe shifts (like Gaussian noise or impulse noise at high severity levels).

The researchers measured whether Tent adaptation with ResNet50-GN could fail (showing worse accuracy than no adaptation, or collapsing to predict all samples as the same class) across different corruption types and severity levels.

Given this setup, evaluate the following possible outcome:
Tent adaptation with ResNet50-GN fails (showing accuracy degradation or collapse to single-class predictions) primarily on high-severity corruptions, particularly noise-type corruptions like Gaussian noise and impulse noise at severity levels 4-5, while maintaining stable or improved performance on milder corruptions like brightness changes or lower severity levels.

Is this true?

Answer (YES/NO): NO